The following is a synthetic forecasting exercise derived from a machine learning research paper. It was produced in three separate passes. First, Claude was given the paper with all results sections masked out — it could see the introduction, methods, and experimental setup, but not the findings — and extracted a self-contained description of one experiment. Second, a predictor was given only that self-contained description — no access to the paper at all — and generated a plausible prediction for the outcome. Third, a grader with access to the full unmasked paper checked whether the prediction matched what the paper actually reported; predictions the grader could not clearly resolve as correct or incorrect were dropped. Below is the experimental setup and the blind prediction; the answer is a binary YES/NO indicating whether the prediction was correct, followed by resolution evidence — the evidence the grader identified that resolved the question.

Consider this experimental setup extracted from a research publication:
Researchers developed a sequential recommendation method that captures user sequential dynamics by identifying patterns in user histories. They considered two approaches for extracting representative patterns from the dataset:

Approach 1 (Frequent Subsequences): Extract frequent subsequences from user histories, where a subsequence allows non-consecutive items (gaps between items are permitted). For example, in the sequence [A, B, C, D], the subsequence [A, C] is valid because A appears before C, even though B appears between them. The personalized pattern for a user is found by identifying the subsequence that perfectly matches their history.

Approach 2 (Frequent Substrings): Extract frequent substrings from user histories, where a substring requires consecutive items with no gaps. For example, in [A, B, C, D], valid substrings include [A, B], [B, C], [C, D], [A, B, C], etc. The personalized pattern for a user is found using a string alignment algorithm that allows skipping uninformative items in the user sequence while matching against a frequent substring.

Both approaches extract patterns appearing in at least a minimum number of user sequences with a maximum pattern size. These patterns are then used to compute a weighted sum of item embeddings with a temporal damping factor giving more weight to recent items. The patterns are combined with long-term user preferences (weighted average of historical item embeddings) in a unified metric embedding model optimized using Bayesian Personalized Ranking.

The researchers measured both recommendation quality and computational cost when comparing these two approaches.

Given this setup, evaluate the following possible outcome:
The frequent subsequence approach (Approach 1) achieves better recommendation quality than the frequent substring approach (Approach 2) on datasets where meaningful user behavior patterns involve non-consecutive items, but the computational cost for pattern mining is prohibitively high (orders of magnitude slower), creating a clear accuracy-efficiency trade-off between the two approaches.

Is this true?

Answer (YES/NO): NO